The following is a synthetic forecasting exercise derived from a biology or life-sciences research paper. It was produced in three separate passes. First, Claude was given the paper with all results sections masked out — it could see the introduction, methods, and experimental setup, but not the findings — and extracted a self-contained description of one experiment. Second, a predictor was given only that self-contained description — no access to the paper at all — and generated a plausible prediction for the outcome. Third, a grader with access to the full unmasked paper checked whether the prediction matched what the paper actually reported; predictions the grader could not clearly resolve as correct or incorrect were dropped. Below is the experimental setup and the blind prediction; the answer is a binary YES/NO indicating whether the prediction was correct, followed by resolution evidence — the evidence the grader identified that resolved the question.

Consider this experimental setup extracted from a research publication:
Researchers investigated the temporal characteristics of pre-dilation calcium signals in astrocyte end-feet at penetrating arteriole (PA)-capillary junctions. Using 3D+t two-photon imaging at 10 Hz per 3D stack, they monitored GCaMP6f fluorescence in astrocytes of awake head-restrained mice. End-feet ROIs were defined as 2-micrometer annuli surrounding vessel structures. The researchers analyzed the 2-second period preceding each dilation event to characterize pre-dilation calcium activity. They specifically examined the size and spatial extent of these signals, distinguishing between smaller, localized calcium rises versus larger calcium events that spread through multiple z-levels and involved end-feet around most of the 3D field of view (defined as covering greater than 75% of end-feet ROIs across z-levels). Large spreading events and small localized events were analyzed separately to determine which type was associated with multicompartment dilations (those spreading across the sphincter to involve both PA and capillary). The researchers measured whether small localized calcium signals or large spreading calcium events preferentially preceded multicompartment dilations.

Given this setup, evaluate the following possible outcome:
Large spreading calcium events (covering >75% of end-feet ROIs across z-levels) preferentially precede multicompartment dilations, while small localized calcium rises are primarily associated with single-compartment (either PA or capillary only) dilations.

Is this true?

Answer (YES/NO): NO